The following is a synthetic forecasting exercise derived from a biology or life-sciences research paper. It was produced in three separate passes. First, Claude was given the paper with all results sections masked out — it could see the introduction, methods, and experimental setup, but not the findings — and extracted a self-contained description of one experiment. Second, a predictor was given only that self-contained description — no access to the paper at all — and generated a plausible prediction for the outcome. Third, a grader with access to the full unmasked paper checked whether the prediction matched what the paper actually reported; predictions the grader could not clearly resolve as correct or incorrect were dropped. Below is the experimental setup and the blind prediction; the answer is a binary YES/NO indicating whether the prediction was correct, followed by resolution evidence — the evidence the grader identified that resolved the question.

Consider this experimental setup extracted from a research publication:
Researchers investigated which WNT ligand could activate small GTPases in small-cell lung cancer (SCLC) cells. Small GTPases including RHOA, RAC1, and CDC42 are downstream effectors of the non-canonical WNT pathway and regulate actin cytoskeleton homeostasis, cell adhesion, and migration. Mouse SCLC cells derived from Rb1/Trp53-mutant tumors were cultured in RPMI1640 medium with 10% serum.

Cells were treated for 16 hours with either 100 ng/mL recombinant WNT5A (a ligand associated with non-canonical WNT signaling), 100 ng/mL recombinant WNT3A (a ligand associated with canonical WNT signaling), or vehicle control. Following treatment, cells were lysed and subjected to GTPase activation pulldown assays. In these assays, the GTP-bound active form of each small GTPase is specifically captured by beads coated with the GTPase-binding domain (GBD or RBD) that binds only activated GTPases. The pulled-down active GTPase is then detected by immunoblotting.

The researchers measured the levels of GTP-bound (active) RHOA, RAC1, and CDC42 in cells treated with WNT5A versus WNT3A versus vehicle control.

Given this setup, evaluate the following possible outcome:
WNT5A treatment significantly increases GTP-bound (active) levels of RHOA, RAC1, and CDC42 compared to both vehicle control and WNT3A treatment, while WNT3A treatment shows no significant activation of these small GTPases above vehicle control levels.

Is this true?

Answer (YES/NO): NO